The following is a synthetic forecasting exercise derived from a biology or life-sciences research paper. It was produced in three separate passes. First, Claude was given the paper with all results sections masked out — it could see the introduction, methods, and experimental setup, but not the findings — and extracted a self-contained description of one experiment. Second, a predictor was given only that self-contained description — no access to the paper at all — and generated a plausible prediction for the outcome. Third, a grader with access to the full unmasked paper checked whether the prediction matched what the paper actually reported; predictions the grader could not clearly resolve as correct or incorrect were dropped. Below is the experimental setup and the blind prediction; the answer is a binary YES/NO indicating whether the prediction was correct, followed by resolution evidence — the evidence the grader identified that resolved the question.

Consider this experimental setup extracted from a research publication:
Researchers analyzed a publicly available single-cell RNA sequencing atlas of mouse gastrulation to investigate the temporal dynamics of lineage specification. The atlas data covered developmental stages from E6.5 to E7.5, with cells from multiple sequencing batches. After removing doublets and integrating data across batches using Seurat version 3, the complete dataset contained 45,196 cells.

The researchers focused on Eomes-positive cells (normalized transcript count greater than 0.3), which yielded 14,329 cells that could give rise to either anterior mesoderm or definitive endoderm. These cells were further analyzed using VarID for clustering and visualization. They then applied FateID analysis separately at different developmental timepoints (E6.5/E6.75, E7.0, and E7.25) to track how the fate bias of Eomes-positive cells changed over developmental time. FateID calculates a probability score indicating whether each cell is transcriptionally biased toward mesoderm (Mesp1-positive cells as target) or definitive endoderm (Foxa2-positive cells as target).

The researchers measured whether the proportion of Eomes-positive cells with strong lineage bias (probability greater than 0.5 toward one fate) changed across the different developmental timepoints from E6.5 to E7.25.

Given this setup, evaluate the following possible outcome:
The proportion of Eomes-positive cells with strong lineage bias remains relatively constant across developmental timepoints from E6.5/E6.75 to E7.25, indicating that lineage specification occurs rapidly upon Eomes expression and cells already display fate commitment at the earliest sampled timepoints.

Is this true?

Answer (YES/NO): NO